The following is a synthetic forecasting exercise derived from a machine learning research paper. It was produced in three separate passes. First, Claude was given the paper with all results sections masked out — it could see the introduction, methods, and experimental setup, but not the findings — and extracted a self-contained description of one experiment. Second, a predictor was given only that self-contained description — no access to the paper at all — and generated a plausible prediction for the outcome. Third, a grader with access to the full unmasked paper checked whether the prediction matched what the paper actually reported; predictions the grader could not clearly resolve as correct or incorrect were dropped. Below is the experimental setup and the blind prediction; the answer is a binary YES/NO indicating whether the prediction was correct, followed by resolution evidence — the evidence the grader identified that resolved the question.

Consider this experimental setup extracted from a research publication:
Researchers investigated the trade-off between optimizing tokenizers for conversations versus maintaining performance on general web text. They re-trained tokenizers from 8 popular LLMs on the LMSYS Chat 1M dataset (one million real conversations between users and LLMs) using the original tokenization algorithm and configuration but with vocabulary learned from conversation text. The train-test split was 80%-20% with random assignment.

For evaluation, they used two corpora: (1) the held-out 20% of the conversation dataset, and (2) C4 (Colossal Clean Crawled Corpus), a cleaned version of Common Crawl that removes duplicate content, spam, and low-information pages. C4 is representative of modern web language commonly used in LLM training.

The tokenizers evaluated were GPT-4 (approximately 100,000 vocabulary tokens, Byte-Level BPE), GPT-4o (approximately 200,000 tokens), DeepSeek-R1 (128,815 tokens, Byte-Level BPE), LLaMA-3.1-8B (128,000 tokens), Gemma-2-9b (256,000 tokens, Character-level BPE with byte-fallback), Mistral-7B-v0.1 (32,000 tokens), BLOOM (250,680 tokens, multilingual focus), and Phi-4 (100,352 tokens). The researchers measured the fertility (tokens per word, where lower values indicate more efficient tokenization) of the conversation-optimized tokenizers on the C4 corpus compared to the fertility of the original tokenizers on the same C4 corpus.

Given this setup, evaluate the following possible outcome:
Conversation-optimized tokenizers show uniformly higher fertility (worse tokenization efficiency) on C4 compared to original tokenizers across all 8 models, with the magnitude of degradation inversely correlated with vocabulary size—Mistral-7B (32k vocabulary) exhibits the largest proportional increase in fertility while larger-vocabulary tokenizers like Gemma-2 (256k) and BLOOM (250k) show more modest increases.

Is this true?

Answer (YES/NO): NO